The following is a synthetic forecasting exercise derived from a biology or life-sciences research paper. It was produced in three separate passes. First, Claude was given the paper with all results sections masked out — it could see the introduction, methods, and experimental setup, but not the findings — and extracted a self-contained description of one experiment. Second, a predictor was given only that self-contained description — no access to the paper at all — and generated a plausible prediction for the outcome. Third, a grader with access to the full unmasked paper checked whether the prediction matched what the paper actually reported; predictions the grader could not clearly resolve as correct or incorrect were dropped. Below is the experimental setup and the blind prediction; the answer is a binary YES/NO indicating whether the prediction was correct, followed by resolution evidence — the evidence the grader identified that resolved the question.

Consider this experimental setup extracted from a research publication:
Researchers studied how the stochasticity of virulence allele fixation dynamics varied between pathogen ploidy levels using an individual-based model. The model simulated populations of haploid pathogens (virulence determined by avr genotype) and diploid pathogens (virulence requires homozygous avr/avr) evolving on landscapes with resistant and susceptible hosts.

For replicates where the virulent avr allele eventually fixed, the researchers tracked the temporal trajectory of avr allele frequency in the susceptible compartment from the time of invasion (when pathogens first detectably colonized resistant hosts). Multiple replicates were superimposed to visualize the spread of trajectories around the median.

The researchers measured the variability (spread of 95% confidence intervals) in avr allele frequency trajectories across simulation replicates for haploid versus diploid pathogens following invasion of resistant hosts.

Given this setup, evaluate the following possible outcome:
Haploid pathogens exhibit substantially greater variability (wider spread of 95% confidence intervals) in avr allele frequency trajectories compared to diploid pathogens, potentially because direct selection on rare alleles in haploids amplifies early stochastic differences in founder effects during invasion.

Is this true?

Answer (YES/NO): NO